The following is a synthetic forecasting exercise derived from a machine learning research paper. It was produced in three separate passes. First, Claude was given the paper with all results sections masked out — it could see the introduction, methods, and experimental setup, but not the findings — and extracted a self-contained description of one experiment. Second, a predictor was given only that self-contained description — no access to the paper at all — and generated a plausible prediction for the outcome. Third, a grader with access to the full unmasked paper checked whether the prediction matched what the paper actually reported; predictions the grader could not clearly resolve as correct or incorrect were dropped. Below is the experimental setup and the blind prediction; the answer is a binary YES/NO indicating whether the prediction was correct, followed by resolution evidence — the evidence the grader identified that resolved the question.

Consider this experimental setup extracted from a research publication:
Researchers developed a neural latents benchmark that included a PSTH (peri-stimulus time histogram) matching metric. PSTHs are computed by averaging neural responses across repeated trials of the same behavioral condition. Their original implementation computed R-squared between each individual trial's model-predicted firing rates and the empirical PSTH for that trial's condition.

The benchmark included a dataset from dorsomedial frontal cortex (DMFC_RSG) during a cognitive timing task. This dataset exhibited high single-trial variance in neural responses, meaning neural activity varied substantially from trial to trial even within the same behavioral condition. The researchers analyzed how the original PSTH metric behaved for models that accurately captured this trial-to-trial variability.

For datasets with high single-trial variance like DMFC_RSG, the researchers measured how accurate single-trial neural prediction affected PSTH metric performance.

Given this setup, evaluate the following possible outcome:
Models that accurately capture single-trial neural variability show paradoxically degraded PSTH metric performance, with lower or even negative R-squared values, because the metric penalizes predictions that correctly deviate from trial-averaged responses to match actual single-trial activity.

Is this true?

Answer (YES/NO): YES